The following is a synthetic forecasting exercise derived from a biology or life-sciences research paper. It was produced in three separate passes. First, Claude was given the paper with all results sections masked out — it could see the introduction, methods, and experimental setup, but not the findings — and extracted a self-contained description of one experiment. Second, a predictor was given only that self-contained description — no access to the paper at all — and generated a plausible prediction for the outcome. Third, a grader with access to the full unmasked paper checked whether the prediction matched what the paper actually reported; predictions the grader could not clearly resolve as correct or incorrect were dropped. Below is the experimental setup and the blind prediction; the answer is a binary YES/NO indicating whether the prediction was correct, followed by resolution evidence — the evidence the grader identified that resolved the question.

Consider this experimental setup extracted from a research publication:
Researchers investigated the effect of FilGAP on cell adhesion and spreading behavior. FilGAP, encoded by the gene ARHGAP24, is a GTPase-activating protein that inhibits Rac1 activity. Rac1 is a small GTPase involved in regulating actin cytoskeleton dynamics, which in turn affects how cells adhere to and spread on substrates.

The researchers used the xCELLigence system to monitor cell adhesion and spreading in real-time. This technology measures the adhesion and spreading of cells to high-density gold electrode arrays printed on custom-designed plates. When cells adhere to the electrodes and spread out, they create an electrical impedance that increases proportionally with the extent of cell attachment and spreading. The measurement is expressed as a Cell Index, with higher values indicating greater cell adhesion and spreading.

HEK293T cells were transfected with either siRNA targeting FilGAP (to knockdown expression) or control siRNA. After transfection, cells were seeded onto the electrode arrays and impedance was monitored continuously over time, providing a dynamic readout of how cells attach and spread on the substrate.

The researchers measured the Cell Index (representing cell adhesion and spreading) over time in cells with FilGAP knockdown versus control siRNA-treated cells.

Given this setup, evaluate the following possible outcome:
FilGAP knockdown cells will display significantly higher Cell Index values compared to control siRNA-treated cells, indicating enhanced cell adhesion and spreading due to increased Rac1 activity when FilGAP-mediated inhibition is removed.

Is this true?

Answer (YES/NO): YES